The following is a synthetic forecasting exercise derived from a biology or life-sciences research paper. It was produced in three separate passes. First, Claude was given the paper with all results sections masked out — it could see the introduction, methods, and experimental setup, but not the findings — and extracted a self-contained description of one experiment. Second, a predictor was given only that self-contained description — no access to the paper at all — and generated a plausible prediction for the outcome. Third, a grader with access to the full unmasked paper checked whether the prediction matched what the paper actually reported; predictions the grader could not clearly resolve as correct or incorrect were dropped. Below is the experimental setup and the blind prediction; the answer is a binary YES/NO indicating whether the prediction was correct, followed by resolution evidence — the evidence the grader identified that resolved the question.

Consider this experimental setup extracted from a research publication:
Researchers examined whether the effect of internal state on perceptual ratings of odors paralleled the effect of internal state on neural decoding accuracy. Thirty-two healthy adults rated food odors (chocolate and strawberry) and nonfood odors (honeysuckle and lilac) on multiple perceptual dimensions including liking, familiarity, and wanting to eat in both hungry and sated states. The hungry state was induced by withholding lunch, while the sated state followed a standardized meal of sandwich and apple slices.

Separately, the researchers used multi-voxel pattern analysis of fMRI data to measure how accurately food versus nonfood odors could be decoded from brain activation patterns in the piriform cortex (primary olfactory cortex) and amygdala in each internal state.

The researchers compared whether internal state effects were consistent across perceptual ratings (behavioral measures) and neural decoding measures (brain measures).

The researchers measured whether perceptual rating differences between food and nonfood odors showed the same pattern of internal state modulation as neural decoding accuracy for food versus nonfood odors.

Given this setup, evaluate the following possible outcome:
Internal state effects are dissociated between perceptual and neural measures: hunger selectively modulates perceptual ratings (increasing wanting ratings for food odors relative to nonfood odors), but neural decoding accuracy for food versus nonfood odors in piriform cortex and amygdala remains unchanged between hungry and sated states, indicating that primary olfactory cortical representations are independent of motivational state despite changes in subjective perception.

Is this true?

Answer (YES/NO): NO